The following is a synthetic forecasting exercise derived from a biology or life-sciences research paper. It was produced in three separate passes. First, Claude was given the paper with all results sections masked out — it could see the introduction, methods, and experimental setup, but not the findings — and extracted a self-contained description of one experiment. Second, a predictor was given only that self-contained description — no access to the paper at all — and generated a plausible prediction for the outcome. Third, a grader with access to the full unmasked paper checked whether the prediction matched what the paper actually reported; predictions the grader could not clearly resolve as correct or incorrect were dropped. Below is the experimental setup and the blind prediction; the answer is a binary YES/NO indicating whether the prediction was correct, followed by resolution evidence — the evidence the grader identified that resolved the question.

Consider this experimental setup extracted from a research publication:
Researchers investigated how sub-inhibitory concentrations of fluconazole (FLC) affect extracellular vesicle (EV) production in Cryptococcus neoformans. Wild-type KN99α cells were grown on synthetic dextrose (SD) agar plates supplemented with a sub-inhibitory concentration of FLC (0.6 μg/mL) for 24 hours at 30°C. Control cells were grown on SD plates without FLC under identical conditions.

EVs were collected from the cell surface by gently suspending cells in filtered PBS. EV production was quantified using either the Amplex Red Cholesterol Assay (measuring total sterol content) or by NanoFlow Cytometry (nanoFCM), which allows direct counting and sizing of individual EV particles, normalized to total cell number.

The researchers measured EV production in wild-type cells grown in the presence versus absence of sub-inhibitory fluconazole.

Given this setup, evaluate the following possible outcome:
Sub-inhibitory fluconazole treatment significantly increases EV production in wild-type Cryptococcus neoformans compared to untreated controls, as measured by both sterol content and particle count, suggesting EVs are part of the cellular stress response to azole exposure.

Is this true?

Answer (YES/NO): NO